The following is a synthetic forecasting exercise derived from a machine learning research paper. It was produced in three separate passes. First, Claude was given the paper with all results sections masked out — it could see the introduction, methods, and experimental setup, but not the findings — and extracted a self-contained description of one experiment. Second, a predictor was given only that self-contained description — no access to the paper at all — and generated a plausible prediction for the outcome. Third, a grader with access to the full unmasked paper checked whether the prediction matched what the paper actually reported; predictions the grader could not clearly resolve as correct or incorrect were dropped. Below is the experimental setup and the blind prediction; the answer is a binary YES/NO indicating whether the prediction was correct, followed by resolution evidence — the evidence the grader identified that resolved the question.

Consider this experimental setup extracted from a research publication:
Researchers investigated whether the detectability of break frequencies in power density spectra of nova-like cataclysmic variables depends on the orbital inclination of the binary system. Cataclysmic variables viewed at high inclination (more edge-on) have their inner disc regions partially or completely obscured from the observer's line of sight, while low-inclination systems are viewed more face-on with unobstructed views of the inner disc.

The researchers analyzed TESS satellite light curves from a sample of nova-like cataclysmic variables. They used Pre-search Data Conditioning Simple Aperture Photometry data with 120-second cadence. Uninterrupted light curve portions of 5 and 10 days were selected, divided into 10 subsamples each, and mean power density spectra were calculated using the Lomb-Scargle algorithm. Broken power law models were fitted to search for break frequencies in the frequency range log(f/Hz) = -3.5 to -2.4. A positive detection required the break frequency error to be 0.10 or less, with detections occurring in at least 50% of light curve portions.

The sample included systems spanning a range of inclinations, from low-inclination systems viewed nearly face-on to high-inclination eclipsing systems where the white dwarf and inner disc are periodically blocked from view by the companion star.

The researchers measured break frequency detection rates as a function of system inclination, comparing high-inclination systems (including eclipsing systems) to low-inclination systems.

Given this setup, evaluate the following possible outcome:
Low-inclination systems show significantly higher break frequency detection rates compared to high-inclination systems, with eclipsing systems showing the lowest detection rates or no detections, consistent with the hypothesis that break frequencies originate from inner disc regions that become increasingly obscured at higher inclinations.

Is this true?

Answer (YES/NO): YES